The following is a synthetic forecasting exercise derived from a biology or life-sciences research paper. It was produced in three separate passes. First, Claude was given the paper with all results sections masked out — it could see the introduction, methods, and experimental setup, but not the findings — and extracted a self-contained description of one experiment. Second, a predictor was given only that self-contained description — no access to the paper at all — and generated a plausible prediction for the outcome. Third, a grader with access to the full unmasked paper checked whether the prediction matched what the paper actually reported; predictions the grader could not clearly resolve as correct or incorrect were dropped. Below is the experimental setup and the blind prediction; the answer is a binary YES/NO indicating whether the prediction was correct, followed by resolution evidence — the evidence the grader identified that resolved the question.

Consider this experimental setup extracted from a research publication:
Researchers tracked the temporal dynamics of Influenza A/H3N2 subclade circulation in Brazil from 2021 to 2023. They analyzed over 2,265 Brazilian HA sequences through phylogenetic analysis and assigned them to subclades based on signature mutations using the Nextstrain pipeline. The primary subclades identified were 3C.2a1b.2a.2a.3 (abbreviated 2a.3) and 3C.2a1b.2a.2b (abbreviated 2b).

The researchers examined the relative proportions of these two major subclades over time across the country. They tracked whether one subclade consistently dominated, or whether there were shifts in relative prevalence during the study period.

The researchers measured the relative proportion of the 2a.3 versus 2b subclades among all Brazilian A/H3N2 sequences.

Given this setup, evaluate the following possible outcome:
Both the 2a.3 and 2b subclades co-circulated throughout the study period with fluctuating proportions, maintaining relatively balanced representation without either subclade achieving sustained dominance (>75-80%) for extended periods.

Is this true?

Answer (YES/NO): NO